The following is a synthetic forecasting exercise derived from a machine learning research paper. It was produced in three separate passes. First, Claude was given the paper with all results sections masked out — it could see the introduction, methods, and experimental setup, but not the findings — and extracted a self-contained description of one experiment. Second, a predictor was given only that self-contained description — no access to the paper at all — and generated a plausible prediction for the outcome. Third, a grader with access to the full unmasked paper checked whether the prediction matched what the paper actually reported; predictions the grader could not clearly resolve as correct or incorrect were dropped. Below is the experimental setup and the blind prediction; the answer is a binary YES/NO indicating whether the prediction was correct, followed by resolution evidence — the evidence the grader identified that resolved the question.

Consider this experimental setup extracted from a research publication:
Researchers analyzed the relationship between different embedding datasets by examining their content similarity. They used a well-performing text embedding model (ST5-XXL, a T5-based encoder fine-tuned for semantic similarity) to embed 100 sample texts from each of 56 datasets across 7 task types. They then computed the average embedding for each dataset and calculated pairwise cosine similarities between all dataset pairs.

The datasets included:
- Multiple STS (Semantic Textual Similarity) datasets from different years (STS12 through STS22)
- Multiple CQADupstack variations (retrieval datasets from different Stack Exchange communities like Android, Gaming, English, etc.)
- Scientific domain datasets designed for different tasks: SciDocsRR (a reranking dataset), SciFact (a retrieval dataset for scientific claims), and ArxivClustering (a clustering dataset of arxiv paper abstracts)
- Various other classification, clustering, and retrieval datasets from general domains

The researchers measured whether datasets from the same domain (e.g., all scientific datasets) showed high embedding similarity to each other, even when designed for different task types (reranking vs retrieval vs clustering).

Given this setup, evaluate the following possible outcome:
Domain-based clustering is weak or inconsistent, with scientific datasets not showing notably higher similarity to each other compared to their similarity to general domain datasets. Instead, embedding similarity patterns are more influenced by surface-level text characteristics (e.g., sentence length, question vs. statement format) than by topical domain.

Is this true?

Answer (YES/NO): NO